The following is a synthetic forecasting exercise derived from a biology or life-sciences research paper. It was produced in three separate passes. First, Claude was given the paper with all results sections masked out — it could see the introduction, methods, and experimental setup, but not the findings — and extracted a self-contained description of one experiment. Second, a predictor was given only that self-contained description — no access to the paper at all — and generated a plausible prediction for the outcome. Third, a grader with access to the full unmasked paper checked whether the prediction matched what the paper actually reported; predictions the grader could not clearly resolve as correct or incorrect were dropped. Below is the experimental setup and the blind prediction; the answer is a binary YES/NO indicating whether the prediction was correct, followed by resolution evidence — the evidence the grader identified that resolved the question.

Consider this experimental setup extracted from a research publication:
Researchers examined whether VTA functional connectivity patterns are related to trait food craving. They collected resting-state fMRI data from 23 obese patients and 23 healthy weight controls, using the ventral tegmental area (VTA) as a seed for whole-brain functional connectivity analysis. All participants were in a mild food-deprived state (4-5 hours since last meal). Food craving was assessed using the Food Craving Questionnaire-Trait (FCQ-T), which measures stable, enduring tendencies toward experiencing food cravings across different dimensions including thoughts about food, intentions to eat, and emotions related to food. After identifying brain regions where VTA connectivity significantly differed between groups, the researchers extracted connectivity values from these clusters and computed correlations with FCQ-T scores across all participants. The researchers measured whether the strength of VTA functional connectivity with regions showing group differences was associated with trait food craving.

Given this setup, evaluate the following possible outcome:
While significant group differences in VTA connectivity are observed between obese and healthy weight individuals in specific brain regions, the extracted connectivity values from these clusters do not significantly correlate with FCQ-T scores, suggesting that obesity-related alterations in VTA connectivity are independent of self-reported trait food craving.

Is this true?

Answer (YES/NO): NO